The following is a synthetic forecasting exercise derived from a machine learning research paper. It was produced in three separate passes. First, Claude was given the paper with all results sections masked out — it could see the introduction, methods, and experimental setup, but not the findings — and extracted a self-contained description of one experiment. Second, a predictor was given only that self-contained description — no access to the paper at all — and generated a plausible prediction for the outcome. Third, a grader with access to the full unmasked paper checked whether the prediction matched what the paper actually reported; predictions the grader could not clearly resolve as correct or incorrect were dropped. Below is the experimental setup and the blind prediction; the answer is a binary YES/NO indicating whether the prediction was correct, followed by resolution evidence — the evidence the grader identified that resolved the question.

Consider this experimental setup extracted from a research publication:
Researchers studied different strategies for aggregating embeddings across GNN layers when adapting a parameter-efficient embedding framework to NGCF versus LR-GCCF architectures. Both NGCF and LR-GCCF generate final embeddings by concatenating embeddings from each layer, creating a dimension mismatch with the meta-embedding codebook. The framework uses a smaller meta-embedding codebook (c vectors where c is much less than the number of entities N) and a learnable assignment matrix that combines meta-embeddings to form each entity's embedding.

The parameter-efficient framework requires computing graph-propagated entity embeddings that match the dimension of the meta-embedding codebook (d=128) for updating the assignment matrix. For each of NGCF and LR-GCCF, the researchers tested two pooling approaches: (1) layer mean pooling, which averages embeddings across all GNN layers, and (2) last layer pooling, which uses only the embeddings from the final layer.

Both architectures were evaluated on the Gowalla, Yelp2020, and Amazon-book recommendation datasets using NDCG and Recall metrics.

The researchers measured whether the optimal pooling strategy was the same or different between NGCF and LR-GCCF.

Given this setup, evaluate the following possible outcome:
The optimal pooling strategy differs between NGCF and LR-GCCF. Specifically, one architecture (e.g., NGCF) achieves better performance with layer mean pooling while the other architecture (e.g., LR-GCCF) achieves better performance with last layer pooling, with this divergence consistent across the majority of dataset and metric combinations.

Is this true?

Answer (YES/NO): YES